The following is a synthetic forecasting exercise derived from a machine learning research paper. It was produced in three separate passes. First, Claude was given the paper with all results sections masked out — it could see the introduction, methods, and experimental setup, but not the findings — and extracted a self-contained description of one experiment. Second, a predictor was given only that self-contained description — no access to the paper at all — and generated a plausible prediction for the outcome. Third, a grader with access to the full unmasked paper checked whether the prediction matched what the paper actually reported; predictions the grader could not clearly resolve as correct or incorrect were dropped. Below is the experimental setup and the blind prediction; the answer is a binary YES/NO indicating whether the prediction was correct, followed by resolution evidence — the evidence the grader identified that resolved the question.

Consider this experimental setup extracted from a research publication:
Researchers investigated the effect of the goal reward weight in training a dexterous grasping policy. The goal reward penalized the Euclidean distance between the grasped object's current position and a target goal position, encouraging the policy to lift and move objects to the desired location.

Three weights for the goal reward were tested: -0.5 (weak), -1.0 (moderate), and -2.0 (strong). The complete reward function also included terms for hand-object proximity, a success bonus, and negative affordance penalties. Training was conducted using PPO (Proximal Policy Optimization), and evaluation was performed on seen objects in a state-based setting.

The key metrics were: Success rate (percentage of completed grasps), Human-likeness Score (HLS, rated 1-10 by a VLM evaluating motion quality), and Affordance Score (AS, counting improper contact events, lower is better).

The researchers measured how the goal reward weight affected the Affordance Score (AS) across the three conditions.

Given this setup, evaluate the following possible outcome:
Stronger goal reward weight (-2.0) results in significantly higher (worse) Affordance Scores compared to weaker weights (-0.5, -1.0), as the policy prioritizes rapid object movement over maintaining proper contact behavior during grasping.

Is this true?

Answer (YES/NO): YES